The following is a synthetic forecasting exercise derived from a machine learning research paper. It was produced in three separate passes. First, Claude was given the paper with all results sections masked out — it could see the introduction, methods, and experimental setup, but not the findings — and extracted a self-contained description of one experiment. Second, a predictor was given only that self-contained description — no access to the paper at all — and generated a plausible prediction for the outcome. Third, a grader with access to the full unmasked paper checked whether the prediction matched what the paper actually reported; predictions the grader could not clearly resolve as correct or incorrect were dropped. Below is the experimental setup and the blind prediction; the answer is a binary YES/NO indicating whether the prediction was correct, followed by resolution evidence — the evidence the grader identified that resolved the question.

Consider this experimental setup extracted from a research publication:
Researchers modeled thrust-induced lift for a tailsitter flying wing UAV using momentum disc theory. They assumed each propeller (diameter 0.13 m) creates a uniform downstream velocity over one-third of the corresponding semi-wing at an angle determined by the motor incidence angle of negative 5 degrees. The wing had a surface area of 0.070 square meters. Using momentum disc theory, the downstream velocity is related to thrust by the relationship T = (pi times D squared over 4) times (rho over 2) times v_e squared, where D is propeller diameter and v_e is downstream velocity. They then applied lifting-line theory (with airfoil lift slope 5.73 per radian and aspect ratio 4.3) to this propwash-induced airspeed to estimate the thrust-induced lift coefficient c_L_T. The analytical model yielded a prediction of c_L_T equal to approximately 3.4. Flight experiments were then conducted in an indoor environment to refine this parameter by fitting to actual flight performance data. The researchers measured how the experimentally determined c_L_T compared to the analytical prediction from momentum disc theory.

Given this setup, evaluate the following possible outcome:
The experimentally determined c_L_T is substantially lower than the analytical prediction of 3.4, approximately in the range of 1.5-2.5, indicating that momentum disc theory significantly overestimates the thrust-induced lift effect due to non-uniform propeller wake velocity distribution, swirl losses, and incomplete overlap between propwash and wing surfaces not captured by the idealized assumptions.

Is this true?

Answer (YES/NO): YES